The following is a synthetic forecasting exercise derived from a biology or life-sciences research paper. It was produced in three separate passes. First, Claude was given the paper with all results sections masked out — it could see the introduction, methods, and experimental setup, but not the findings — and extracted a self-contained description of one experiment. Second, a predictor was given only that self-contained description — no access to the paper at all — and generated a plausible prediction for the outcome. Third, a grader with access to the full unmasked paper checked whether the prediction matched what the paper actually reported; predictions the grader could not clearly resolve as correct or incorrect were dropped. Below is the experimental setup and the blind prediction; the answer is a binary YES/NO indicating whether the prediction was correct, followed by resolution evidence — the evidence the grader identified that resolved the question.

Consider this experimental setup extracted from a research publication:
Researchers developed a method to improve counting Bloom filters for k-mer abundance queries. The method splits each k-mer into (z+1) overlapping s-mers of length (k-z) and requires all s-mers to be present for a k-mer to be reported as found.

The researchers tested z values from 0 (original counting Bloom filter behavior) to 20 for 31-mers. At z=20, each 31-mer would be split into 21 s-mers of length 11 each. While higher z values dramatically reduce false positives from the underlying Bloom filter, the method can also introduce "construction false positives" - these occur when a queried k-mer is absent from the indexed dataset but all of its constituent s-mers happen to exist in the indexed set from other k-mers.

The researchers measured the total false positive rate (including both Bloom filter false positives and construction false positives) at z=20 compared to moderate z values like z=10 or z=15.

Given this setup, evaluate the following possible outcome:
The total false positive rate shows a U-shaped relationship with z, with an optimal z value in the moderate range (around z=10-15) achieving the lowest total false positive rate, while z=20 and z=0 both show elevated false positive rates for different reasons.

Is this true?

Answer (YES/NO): NO